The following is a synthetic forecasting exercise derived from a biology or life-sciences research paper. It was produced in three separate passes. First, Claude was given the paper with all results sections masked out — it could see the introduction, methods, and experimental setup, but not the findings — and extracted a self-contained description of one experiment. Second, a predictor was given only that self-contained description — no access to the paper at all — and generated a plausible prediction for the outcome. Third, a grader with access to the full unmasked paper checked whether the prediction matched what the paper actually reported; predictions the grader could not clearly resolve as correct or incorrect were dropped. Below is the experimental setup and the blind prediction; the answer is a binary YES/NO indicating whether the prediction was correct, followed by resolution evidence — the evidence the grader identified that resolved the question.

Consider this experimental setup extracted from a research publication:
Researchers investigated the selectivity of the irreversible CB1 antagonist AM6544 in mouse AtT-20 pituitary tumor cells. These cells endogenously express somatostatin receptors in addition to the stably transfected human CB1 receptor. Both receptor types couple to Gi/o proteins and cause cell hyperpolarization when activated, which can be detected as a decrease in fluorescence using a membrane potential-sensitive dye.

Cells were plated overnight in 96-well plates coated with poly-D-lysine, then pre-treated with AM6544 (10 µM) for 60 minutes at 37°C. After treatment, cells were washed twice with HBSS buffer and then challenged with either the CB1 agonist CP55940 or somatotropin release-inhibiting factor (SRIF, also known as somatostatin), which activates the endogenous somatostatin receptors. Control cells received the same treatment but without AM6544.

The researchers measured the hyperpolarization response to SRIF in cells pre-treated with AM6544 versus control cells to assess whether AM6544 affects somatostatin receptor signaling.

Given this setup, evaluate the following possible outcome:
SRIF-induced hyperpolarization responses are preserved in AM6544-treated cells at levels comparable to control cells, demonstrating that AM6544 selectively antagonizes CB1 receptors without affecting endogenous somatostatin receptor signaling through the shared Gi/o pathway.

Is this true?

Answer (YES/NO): YES